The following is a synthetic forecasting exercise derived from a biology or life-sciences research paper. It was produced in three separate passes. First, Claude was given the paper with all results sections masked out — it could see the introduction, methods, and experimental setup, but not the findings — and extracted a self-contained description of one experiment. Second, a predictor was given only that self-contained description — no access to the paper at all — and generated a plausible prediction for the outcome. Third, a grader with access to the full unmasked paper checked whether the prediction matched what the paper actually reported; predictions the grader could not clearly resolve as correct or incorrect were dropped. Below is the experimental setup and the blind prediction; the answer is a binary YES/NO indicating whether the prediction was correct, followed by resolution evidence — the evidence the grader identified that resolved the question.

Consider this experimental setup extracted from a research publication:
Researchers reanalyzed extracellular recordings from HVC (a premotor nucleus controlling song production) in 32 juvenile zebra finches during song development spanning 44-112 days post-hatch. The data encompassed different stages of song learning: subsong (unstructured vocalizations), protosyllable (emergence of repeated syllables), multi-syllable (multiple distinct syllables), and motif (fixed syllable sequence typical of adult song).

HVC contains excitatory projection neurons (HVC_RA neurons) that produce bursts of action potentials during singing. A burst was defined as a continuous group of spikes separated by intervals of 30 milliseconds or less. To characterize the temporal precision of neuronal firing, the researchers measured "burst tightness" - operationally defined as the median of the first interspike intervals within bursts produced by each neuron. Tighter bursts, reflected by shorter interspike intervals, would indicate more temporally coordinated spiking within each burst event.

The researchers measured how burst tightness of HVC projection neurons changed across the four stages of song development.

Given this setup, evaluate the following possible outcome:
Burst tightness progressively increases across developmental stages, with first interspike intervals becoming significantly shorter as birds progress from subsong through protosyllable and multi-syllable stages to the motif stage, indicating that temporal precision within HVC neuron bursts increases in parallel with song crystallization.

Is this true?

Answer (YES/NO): YES